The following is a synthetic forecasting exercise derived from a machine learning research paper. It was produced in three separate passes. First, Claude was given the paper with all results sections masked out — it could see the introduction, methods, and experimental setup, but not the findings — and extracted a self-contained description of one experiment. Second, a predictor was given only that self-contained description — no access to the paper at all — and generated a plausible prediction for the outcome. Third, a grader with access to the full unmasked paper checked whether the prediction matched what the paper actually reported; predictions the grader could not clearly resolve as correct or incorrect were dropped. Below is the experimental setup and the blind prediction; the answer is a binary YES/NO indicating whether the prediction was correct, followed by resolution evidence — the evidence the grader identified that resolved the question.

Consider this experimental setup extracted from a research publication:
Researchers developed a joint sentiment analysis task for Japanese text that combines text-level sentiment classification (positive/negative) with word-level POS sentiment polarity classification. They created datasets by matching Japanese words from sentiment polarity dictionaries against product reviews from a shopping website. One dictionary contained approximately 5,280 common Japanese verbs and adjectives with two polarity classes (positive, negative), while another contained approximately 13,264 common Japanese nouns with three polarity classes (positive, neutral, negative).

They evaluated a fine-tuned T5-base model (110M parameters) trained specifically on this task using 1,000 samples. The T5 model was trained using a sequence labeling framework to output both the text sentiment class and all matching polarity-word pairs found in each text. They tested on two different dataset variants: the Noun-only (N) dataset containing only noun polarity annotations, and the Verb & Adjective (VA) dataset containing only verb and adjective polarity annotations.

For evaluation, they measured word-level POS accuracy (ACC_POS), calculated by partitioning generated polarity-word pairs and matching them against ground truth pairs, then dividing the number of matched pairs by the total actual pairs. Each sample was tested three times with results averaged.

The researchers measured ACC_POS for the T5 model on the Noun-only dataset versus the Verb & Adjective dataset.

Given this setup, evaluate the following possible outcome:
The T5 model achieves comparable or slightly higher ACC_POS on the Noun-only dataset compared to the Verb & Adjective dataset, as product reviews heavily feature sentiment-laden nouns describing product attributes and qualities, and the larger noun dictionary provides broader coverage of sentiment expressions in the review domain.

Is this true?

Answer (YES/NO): NO